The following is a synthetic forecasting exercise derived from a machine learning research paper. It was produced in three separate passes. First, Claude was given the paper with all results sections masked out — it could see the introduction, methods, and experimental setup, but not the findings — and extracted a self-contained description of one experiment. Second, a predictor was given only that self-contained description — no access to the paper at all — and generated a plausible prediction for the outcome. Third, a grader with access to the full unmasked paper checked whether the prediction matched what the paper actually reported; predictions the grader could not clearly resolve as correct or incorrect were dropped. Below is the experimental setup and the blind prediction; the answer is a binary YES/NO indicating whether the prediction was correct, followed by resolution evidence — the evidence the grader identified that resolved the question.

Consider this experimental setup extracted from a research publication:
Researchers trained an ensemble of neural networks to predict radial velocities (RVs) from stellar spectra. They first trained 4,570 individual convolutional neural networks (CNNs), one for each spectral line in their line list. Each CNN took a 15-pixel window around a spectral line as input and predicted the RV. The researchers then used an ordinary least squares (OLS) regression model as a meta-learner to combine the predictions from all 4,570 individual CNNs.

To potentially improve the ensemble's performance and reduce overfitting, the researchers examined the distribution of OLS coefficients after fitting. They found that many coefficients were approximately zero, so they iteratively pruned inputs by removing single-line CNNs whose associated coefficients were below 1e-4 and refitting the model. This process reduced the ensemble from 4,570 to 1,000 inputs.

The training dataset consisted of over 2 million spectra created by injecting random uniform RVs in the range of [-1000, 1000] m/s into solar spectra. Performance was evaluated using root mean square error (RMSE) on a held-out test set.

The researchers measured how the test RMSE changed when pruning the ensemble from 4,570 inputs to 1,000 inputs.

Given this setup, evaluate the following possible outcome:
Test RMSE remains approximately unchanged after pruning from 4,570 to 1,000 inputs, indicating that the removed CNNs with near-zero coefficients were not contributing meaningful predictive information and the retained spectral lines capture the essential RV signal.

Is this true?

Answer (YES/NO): NO